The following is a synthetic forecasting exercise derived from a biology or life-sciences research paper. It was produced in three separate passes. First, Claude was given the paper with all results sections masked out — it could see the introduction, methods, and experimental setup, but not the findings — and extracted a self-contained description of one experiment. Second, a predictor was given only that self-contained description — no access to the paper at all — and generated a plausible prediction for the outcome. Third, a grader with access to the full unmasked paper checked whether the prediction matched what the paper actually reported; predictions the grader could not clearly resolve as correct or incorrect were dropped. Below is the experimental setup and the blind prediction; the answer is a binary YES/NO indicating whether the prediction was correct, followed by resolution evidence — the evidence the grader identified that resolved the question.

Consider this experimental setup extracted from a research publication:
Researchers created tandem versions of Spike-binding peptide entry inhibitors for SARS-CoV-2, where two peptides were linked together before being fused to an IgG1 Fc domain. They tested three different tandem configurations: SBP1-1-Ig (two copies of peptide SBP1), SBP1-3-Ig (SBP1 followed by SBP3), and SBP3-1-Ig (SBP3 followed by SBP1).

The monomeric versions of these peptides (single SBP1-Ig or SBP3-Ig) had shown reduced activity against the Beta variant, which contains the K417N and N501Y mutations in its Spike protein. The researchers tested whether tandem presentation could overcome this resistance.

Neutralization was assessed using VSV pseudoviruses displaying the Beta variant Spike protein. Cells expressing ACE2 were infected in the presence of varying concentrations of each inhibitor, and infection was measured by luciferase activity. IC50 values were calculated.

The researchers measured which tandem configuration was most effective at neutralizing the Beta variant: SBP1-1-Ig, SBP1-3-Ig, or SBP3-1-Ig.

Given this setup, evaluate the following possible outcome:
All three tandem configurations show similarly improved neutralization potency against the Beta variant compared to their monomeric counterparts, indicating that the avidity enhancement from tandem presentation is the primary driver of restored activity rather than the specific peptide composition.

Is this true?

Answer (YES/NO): NO